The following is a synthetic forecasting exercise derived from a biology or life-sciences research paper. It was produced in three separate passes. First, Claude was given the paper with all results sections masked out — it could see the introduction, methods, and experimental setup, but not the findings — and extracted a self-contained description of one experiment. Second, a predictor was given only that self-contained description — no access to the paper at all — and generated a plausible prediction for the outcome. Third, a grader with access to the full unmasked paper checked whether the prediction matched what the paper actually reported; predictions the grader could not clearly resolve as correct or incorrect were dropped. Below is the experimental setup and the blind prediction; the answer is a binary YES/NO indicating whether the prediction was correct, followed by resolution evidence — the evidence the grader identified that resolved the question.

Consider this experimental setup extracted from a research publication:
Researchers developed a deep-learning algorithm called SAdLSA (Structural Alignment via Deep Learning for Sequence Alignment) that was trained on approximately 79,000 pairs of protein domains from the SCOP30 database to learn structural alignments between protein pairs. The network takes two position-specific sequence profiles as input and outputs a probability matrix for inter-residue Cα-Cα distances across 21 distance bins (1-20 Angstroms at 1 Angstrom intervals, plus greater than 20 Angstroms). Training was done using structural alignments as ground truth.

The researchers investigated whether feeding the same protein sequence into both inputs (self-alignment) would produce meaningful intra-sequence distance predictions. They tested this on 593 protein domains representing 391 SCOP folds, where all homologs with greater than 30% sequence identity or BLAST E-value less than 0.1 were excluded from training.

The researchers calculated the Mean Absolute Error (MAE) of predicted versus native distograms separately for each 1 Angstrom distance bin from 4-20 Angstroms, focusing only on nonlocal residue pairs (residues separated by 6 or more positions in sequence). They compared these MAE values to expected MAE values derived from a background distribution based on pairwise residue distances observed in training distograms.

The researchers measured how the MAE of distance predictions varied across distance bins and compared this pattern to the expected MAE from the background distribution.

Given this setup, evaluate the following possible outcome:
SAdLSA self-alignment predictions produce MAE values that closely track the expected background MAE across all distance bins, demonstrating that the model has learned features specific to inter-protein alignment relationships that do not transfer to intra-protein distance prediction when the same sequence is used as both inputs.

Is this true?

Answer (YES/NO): NO